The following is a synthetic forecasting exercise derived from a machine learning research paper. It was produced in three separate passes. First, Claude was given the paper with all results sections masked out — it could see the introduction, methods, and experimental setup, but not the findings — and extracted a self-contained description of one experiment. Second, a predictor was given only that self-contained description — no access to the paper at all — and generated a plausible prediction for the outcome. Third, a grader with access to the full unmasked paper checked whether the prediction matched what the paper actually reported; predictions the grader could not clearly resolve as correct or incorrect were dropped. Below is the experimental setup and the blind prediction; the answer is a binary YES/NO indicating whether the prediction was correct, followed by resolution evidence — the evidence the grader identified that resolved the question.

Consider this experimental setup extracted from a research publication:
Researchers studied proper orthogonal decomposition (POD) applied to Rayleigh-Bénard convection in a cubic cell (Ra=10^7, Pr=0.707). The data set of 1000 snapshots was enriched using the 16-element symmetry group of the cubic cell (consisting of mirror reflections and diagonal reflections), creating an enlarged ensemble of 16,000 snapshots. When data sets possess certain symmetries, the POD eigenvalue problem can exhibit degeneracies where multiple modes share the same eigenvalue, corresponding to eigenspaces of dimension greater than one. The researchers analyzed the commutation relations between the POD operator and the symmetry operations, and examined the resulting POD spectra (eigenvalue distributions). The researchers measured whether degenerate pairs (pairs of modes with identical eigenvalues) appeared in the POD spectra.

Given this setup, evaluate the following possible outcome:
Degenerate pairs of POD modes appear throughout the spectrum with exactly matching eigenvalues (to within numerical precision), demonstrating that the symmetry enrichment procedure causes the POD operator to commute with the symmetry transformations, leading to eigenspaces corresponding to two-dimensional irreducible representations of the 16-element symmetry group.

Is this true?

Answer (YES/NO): YES